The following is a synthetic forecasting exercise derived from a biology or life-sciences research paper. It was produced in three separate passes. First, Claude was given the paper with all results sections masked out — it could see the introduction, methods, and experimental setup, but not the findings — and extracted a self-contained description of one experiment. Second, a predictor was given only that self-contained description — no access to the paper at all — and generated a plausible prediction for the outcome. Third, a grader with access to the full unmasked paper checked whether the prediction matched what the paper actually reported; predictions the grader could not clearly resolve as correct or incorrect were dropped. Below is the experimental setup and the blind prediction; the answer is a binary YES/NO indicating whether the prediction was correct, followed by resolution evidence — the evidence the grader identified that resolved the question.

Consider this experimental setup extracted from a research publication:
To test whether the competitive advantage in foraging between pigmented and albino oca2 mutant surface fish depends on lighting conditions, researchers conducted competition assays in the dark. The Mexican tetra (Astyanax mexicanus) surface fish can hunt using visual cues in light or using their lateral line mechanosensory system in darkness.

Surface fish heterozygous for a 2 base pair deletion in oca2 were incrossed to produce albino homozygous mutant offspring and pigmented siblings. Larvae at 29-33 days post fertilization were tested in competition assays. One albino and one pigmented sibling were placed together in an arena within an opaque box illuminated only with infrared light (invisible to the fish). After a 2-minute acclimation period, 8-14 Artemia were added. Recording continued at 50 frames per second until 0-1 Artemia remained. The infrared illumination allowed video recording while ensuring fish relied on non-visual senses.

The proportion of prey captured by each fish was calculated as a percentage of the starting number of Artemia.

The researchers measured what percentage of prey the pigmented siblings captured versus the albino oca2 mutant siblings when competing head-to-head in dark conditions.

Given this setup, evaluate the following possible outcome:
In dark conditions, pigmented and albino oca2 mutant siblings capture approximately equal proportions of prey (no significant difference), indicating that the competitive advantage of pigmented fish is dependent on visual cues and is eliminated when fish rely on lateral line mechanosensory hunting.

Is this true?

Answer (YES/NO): YES